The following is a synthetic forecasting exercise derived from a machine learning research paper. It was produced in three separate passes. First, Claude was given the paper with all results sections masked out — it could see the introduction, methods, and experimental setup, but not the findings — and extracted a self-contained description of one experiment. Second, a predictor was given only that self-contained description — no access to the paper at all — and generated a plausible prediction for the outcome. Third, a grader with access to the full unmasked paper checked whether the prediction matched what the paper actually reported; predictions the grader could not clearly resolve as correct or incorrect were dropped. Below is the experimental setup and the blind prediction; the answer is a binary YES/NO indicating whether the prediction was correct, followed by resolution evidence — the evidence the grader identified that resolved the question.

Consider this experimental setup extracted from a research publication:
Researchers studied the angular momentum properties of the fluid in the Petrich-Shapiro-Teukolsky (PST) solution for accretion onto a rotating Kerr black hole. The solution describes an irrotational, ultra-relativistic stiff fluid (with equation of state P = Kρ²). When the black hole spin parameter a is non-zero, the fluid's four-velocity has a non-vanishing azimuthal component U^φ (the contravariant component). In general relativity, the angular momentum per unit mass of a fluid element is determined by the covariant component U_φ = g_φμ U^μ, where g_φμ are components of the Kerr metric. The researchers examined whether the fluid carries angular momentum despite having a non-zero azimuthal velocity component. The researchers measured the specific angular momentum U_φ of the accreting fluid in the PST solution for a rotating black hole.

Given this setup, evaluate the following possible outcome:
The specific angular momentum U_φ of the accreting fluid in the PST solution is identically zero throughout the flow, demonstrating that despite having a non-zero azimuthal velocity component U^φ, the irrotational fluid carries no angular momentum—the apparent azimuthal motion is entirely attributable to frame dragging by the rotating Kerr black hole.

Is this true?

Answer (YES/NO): YES